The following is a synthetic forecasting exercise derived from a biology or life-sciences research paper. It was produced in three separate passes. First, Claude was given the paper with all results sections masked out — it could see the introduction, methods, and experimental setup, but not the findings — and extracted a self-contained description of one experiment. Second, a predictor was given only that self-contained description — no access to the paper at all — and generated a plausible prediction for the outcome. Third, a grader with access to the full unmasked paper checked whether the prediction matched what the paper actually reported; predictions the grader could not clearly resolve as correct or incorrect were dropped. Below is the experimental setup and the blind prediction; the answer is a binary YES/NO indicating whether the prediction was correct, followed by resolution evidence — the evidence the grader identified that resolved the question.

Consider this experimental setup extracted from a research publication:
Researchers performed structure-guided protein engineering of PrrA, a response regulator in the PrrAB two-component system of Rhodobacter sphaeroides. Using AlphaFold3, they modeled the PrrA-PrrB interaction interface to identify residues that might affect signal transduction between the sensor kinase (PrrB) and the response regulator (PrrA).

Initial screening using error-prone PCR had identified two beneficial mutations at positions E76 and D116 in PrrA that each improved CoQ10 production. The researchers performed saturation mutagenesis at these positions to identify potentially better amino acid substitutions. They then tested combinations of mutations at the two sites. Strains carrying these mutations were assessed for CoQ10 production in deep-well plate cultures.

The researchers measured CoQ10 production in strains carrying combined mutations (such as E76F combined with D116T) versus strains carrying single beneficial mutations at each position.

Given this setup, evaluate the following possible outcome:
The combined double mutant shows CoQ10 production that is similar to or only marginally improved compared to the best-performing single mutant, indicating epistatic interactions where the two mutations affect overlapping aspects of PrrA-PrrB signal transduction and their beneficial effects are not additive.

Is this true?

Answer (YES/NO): NO